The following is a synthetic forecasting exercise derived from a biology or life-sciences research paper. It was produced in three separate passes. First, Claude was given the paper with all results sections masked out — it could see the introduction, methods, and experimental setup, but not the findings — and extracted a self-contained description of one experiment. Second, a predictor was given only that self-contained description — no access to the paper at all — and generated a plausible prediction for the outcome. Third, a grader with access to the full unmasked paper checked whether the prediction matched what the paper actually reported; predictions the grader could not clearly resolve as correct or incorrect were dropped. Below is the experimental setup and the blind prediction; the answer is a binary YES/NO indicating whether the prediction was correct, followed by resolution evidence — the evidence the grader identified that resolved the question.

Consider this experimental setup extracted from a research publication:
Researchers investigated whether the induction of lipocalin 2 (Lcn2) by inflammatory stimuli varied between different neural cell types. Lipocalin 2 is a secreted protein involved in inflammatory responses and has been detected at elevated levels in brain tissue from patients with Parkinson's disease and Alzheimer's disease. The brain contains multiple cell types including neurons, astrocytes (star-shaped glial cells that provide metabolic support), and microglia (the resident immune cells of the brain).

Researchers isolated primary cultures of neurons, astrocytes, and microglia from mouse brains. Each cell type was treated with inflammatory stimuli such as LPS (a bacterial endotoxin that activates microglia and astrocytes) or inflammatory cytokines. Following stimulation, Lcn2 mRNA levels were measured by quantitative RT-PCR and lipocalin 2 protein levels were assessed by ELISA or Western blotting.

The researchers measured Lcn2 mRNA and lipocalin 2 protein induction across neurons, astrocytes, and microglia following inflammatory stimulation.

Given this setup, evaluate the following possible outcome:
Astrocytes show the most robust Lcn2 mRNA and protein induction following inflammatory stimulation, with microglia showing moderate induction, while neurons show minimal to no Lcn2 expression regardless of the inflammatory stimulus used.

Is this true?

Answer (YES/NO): NO